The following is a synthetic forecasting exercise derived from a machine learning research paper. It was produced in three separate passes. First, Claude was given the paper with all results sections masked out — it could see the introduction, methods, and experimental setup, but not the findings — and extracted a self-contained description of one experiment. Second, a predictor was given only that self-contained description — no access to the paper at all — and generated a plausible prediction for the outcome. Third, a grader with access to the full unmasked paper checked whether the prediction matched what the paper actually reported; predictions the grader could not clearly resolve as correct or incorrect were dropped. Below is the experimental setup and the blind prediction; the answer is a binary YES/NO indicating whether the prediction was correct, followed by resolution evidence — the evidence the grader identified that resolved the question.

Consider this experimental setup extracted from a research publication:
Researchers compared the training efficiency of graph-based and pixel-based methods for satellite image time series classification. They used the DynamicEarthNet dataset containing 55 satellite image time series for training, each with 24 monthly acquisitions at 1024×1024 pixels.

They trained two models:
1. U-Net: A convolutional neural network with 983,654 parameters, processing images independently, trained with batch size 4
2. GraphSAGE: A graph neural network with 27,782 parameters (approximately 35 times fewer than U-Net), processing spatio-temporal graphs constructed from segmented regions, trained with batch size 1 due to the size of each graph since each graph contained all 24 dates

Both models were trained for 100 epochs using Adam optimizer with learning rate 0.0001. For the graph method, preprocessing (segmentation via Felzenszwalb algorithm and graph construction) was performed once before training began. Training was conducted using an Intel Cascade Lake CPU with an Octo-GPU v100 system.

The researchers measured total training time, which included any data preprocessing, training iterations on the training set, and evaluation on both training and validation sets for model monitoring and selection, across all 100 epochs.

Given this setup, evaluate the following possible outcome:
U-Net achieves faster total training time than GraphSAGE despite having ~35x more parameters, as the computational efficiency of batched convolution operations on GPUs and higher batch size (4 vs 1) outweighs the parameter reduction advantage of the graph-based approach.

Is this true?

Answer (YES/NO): NO